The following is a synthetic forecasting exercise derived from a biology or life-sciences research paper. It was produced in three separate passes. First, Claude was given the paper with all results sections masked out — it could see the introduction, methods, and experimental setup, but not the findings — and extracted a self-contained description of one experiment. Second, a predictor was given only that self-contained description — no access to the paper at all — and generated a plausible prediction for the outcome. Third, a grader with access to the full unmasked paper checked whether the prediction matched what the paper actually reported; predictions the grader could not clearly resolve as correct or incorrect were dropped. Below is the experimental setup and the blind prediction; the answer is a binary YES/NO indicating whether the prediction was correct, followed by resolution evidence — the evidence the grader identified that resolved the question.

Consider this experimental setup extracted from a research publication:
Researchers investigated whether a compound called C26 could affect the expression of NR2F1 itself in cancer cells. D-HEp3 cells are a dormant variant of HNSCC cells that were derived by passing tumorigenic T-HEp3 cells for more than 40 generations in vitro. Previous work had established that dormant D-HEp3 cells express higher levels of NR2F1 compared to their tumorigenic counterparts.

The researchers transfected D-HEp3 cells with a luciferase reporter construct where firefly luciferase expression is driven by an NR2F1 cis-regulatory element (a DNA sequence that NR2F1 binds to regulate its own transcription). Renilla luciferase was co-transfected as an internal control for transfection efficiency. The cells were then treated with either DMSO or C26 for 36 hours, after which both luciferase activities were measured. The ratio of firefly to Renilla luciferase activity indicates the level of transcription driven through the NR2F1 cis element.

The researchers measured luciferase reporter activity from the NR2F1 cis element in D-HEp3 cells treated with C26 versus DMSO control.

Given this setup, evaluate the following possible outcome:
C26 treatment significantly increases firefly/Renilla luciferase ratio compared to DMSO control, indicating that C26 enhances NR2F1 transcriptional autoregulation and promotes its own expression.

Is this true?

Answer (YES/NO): YES